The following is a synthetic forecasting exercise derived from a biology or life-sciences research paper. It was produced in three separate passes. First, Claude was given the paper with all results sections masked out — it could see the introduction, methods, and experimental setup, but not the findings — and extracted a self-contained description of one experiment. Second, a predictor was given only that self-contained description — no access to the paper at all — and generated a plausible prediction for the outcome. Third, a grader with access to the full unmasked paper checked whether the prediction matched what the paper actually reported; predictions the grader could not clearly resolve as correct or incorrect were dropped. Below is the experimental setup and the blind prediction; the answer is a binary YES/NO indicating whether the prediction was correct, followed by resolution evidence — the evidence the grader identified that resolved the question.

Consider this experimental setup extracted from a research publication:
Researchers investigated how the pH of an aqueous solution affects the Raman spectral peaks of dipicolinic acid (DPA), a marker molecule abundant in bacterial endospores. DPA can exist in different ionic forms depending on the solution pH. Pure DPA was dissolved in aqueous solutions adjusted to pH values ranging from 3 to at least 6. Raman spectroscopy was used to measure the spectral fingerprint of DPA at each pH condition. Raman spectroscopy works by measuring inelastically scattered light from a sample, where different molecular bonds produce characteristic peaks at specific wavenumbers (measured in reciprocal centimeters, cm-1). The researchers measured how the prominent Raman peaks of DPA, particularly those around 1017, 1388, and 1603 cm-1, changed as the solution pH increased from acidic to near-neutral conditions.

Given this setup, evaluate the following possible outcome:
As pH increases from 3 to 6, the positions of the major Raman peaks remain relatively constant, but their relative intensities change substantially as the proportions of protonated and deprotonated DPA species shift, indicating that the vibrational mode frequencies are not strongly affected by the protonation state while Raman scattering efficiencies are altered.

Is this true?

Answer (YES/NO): YES